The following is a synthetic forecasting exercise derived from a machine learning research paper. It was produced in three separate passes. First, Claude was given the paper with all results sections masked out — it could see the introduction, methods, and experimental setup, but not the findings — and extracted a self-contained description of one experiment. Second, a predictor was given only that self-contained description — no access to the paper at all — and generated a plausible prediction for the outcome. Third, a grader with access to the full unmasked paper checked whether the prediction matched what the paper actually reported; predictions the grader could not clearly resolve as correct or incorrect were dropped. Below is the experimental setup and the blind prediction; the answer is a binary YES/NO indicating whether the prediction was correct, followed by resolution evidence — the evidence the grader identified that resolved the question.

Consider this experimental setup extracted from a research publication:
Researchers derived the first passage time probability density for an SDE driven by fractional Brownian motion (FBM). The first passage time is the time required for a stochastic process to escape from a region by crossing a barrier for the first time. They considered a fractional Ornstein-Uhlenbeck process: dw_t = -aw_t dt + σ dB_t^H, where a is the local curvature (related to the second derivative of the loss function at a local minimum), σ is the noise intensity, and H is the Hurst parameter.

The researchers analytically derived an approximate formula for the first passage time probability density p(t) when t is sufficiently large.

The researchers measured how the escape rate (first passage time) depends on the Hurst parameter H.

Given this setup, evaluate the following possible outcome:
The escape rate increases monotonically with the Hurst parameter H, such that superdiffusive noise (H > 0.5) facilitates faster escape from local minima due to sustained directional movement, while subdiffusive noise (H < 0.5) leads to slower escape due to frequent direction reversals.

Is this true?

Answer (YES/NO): NO